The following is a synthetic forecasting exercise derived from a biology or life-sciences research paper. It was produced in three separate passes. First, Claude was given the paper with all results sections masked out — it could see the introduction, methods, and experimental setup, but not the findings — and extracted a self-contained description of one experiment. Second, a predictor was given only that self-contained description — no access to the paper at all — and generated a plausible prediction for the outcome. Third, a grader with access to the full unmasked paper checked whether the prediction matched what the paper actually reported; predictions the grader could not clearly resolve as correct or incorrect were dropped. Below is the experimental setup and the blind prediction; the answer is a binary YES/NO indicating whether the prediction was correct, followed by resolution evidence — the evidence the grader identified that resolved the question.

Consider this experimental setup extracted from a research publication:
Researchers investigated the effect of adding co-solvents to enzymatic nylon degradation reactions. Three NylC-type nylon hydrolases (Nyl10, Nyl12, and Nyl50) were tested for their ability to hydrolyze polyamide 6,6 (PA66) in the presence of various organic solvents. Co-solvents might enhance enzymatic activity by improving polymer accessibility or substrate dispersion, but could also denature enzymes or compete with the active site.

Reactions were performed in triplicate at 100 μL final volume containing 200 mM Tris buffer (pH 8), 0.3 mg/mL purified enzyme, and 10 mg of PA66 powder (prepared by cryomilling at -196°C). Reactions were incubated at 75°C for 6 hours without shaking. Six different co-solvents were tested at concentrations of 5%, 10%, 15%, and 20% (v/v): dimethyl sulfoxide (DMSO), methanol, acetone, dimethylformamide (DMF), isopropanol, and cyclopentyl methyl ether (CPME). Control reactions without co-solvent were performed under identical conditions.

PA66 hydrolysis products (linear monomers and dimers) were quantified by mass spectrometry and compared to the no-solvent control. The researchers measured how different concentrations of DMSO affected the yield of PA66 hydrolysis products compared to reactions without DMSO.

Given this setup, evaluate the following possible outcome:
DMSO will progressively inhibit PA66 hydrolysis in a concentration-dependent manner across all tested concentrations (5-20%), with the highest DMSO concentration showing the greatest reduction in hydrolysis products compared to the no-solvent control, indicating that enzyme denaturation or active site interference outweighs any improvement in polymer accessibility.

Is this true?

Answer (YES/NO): NO